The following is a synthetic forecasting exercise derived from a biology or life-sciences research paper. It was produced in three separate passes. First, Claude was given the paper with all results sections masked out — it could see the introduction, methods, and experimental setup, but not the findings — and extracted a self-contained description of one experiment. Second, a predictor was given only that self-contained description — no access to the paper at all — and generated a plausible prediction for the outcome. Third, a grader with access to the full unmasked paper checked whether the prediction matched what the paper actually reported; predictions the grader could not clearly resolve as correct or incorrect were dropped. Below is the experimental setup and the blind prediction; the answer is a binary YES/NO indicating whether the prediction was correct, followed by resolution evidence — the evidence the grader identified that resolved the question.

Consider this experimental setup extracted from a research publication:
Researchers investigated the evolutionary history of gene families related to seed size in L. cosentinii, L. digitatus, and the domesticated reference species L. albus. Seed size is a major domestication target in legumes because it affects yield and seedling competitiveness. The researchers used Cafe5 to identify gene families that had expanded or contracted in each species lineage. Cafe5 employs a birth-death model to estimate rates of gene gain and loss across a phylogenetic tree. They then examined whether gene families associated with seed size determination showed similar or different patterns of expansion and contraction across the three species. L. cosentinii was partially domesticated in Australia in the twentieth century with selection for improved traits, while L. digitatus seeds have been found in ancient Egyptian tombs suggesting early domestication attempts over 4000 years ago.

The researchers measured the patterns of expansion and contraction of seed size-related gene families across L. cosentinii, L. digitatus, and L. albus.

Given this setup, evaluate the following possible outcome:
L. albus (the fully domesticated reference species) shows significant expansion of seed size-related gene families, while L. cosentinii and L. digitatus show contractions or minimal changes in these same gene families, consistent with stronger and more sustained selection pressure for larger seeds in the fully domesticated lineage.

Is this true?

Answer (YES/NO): NO